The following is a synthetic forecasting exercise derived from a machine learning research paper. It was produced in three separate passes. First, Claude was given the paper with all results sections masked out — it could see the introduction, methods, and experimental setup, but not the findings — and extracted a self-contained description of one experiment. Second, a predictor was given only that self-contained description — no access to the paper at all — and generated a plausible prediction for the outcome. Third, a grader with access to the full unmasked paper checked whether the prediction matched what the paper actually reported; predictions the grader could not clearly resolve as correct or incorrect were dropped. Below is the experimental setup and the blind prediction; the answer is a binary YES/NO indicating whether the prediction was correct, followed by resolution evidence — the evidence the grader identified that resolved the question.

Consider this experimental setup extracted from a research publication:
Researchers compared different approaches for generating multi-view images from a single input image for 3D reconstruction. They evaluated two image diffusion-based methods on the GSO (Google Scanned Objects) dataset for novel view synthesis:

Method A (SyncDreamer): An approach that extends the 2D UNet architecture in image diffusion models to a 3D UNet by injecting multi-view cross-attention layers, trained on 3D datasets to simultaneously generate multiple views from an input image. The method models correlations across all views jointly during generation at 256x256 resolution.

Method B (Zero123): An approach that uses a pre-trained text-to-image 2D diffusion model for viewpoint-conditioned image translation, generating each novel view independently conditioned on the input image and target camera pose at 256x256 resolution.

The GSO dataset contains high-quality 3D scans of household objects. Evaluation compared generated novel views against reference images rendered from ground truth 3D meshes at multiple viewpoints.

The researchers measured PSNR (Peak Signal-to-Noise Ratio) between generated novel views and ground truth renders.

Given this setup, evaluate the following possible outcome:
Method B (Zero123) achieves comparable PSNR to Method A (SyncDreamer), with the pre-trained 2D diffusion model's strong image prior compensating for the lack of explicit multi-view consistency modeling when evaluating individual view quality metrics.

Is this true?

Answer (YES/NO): NO